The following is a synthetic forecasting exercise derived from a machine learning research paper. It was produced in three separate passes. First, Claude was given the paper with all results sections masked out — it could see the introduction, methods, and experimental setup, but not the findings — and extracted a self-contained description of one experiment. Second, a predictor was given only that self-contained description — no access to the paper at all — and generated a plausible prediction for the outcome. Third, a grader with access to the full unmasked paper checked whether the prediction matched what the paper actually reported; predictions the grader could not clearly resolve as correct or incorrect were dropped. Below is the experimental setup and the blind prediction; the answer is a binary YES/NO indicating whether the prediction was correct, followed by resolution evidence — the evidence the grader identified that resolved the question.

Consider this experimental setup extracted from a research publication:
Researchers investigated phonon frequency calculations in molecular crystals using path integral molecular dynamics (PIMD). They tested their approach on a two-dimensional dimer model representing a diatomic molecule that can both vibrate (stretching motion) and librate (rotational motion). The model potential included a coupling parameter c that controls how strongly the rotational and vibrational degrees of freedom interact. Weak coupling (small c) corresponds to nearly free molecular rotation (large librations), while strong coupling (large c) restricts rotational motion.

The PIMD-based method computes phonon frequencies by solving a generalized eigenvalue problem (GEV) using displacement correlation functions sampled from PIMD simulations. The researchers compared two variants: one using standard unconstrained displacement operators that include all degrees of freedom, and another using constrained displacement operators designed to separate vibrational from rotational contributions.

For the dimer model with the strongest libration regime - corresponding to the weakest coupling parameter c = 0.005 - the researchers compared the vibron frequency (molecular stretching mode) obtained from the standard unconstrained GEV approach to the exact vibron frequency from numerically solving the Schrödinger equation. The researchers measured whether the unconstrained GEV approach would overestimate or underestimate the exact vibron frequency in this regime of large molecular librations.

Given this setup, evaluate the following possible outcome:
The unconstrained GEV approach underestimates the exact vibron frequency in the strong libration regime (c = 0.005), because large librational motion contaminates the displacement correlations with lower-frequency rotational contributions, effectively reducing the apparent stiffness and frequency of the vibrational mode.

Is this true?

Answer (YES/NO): YES